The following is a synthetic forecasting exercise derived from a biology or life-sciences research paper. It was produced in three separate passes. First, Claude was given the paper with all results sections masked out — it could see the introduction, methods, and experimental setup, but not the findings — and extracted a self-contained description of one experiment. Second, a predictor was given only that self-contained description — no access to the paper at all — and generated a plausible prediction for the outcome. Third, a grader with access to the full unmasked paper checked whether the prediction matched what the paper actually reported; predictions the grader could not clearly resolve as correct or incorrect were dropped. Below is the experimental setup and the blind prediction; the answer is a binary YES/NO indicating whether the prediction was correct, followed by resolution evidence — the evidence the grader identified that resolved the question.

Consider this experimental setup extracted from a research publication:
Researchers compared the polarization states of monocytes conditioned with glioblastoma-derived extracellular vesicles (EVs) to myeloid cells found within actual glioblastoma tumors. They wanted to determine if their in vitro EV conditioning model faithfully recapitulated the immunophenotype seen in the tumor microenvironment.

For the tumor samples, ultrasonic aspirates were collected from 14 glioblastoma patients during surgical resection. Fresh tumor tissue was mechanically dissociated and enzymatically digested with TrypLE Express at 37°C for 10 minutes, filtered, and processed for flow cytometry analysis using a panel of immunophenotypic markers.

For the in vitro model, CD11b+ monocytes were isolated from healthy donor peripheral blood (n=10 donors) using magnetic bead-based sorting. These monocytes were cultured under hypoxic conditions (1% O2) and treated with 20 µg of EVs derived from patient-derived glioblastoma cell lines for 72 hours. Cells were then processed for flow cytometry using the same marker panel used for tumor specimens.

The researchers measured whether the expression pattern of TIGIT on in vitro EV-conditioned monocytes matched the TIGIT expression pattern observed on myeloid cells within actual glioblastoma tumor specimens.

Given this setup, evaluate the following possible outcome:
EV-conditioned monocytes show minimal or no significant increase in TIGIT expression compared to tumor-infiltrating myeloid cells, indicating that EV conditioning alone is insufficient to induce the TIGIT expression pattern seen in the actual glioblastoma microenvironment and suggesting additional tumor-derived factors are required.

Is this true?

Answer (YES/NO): NO